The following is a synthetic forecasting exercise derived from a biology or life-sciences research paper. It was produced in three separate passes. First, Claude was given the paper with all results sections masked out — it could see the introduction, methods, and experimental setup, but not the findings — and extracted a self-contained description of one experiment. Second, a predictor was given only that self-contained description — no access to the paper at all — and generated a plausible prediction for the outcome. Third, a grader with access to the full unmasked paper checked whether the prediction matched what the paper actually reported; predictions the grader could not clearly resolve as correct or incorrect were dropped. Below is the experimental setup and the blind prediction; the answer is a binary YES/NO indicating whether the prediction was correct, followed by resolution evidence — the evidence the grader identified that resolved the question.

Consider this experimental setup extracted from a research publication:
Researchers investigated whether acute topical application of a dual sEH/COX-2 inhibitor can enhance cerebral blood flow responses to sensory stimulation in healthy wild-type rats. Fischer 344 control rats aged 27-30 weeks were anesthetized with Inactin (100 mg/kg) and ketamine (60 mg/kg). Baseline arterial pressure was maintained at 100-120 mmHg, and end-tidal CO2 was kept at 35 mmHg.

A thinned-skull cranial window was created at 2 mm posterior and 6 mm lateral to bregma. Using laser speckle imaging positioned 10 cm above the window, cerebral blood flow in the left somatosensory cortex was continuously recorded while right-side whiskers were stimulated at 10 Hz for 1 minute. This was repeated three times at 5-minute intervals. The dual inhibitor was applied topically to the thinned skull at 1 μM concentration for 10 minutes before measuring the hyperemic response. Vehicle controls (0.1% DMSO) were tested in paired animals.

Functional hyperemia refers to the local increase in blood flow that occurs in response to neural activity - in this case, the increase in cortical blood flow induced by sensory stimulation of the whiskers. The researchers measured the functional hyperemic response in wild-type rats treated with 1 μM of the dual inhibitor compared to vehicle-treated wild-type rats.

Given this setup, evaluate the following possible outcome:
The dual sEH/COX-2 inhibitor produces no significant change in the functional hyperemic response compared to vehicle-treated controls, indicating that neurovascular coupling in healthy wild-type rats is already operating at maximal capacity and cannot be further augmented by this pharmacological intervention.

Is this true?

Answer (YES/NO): NO